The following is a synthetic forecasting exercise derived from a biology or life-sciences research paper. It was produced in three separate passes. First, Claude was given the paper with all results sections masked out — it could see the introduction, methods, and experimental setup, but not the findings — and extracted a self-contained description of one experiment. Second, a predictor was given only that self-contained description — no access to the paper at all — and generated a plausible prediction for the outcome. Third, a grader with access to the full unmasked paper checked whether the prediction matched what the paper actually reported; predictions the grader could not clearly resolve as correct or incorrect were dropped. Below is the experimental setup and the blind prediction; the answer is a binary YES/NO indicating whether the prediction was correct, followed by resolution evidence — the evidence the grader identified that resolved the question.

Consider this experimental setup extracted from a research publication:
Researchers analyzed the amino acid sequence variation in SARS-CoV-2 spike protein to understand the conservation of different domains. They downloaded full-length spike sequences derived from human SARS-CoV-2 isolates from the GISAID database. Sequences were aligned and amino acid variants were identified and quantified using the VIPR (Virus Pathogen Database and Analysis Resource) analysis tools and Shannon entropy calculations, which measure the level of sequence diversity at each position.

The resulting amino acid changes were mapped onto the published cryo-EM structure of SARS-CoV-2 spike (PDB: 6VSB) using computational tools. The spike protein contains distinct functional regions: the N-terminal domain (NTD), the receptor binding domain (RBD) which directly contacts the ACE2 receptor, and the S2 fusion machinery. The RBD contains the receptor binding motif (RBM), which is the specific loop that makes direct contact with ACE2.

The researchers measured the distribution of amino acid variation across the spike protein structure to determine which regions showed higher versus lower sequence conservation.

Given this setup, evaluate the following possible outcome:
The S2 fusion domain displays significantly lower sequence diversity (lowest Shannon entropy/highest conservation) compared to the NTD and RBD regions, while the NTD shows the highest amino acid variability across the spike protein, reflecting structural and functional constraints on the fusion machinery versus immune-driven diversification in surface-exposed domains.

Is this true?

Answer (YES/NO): YES